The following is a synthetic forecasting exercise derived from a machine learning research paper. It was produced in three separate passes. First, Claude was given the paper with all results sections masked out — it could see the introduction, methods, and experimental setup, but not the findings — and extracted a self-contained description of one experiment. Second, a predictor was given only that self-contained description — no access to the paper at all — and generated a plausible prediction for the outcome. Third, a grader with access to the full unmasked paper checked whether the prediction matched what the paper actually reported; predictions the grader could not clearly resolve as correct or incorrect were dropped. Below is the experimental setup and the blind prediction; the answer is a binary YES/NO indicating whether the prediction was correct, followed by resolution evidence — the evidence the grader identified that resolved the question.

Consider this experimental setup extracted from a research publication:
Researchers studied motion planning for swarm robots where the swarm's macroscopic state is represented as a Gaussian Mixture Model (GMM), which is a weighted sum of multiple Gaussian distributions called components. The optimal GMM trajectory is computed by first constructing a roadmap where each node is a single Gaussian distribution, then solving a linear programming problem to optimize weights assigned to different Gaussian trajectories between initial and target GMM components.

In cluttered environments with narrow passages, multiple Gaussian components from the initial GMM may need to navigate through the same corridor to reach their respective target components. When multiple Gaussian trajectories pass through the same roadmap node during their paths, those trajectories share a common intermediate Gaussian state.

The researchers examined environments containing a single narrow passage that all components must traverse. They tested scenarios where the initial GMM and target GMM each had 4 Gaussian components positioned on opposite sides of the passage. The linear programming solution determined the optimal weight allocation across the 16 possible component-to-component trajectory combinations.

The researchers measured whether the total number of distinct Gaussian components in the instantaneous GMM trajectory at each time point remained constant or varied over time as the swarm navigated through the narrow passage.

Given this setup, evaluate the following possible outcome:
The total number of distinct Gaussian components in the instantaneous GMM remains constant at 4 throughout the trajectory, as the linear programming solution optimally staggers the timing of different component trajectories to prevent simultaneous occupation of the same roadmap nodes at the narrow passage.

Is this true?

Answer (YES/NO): NO